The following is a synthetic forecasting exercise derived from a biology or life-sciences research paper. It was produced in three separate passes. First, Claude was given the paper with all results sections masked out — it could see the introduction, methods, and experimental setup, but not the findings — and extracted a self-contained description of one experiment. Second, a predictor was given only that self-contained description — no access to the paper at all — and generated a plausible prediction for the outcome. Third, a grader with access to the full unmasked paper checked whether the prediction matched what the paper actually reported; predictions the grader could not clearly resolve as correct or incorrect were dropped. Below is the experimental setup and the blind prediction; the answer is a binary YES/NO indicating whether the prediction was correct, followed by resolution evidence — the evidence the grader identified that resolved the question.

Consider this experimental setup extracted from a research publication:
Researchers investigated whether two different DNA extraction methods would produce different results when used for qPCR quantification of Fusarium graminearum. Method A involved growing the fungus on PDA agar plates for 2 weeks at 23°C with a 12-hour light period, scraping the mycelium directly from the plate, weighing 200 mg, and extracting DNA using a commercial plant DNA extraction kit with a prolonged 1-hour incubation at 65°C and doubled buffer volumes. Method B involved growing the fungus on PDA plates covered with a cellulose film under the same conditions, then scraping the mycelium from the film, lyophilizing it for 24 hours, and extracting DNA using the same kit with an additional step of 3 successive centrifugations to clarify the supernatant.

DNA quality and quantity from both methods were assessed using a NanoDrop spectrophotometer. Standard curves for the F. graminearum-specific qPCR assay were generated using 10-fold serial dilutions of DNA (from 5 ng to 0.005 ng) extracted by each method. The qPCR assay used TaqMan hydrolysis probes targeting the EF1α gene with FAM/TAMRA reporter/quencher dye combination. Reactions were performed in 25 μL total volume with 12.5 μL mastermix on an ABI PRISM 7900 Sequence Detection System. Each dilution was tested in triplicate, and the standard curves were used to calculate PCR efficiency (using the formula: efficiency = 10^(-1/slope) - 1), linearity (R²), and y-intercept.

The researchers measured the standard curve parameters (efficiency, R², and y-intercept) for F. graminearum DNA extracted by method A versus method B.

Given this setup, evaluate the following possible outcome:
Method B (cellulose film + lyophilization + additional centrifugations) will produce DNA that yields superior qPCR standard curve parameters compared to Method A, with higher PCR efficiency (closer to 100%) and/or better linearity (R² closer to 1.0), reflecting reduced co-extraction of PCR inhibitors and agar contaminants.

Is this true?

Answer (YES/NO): NO